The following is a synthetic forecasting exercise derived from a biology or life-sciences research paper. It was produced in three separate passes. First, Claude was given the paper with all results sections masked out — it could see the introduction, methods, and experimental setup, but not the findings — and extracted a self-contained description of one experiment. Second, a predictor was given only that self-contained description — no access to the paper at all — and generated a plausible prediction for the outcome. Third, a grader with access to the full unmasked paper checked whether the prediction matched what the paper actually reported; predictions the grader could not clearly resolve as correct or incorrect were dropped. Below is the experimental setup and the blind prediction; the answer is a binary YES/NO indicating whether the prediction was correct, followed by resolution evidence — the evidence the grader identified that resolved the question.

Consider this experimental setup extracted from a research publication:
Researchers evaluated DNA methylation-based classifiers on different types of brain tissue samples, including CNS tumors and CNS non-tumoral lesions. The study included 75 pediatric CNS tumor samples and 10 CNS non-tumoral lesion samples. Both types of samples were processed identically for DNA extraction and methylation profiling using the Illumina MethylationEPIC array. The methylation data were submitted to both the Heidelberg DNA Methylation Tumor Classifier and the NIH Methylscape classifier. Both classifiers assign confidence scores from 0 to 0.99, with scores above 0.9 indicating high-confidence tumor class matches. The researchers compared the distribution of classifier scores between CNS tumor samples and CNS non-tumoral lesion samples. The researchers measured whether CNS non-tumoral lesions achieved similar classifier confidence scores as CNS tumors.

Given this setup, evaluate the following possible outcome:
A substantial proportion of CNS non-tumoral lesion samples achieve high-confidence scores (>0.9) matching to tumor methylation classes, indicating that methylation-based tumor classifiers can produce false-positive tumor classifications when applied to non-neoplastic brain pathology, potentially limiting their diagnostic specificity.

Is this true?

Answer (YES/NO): YES